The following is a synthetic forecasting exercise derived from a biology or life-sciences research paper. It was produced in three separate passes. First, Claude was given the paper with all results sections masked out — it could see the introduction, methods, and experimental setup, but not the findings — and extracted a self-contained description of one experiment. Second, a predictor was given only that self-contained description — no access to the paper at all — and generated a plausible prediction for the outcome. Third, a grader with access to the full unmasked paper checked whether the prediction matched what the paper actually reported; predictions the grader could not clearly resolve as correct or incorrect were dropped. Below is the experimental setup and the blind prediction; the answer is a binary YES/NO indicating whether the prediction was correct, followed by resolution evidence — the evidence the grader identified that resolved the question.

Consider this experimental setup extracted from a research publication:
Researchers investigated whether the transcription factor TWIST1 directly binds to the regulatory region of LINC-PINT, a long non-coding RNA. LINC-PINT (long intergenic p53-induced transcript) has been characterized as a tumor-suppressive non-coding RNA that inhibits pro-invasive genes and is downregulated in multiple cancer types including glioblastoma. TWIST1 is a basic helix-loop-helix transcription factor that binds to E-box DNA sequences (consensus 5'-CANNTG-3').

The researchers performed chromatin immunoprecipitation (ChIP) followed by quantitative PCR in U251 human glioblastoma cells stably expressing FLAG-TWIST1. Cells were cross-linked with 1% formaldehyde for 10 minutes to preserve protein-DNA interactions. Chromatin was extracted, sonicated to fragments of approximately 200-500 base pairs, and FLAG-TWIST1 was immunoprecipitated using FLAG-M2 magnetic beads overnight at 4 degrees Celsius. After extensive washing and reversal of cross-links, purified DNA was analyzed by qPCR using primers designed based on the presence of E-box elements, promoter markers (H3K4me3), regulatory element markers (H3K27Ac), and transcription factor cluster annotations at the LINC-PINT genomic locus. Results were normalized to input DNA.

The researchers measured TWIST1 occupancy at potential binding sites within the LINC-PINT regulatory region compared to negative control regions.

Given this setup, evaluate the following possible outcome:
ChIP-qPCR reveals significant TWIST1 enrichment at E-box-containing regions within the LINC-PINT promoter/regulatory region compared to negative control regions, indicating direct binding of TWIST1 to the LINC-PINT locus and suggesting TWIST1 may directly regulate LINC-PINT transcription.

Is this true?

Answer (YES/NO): YES